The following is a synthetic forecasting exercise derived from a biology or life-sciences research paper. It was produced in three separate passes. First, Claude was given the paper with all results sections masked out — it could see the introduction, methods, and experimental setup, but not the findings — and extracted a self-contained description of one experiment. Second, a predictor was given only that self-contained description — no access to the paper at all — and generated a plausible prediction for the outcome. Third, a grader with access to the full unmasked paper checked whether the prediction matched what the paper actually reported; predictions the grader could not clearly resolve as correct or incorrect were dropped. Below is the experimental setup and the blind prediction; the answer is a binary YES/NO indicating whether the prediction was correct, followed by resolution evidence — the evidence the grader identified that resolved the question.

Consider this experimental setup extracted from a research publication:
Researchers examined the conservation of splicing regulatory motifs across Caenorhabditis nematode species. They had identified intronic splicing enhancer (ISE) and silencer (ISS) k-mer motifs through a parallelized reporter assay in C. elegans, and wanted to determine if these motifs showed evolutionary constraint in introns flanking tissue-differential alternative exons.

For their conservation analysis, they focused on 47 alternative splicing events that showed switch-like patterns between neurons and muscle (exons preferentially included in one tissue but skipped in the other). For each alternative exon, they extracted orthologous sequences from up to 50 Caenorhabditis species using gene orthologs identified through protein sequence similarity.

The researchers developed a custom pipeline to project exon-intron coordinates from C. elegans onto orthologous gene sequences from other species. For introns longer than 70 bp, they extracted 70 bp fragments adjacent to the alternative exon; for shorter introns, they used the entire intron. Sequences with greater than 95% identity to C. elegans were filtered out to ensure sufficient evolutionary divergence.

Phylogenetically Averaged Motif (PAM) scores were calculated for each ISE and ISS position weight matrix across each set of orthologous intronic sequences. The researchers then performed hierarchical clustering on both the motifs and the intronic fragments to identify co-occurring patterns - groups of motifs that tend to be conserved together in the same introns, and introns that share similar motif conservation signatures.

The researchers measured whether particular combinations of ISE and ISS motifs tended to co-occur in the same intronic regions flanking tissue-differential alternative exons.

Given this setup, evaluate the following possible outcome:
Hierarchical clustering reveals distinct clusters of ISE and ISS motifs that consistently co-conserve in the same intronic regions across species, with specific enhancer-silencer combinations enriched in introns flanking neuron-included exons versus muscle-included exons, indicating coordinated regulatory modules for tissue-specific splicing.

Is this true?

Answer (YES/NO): NO